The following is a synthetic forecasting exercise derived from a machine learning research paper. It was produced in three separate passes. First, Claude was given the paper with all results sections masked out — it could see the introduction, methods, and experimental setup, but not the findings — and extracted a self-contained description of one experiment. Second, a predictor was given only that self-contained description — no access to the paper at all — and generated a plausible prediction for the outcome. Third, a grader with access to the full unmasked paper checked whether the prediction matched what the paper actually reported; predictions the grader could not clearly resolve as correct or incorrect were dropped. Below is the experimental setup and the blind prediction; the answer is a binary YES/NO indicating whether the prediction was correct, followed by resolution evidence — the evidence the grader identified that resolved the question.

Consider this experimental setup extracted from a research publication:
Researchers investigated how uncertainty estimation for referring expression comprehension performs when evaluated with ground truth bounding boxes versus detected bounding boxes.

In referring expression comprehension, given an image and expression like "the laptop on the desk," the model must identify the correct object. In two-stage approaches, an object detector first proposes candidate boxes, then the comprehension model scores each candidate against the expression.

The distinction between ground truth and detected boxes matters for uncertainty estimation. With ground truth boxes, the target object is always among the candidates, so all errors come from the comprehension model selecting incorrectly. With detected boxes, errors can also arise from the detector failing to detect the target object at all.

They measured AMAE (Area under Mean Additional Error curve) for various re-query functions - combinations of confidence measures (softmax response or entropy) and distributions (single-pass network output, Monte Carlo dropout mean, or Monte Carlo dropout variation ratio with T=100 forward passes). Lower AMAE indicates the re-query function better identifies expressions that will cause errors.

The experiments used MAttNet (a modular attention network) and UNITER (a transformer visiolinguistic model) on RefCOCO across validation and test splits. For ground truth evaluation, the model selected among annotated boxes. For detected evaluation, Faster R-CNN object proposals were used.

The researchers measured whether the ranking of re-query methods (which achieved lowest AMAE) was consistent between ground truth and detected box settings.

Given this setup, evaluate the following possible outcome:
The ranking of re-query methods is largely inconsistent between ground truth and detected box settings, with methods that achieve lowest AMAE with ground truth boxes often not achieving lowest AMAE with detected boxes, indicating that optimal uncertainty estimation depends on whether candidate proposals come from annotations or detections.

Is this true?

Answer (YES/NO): YES